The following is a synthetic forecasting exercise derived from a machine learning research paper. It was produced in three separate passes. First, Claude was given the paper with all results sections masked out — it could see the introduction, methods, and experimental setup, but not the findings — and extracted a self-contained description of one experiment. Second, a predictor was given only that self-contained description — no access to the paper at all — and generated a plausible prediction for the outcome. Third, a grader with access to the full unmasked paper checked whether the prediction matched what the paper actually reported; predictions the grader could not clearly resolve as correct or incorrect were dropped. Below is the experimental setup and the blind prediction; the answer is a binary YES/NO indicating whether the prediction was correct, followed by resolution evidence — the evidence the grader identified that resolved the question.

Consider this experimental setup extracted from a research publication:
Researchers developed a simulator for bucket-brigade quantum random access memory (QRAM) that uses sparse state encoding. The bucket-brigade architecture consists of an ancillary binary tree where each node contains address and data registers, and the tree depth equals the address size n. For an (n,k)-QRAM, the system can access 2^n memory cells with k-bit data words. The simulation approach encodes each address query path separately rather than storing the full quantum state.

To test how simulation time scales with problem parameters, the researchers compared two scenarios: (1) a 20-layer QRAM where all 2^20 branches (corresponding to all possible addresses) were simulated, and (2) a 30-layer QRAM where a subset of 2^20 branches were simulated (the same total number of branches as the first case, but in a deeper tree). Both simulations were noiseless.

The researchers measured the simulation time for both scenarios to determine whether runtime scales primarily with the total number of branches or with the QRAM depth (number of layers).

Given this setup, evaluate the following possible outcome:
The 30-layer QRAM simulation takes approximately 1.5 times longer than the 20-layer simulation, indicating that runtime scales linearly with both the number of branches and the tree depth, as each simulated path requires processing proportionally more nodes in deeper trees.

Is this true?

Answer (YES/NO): NO